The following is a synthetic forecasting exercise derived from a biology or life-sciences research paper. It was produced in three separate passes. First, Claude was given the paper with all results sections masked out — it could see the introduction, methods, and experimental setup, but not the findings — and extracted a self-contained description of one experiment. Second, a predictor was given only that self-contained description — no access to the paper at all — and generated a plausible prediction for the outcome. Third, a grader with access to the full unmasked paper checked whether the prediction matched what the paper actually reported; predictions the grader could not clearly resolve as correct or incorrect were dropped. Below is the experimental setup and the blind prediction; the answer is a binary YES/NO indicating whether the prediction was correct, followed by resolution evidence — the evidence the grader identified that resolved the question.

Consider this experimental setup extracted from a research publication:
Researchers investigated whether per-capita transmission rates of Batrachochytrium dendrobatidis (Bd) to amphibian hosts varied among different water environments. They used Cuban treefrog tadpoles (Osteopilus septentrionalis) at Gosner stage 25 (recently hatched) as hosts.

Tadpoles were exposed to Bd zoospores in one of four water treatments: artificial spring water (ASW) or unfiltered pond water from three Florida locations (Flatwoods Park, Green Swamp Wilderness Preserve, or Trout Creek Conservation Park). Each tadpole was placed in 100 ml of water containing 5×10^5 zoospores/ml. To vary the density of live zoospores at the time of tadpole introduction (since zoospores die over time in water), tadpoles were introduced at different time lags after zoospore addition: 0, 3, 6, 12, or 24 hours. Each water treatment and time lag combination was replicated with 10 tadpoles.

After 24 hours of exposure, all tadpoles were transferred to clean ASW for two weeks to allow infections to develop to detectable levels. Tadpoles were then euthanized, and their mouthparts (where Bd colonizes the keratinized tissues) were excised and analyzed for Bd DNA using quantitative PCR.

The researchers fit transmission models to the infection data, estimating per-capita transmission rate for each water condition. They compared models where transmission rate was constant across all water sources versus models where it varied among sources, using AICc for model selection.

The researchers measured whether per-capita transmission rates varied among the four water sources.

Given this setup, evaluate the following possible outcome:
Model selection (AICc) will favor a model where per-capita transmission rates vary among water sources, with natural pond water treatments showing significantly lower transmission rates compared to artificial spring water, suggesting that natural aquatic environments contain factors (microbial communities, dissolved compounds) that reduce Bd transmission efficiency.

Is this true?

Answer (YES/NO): NO